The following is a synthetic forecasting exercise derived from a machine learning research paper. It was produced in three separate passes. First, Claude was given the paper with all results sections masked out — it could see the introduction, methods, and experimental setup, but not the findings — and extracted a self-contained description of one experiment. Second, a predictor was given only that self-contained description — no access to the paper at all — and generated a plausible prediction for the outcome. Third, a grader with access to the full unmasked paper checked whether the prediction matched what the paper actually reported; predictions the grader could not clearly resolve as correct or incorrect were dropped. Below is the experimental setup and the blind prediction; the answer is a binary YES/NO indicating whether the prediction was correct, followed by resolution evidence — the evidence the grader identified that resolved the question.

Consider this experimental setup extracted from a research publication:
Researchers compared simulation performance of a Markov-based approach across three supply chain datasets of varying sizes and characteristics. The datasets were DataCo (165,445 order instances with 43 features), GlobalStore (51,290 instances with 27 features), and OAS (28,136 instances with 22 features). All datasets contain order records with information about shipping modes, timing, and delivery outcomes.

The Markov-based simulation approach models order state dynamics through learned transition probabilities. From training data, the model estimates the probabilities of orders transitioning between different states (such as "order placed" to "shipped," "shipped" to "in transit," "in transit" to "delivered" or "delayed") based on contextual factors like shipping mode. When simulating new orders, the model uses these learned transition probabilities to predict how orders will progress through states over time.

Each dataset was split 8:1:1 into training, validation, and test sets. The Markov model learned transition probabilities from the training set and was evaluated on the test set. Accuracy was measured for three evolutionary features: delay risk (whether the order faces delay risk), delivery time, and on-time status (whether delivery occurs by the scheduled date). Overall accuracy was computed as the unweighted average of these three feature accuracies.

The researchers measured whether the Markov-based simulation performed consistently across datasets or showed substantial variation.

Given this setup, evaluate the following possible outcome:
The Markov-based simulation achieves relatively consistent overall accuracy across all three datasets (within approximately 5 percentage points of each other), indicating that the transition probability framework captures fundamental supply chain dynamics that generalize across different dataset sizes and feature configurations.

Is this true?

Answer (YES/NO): YES